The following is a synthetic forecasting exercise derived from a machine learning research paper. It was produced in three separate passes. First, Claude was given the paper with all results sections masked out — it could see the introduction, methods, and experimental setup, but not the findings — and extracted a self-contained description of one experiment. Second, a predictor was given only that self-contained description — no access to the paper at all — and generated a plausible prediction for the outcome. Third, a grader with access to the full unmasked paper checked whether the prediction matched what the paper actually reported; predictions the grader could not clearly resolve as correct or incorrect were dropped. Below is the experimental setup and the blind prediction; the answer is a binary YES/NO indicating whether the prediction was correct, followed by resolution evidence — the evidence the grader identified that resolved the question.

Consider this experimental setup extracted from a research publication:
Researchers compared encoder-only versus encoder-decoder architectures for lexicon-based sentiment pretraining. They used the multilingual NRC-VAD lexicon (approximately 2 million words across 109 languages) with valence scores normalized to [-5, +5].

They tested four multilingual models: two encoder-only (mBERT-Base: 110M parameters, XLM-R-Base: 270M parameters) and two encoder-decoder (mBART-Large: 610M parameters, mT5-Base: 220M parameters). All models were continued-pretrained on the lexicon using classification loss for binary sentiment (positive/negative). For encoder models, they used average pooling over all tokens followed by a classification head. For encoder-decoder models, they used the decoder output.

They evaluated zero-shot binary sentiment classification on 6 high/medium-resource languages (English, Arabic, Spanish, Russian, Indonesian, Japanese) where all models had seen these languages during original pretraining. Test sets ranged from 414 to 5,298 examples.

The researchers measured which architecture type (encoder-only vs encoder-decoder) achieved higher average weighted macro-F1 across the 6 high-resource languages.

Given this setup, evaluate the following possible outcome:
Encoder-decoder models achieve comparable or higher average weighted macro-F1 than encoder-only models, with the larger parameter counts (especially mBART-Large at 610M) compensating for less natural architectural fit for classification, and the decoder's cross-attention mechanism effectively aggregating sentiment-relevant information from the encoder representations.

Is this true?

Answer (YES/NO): YES